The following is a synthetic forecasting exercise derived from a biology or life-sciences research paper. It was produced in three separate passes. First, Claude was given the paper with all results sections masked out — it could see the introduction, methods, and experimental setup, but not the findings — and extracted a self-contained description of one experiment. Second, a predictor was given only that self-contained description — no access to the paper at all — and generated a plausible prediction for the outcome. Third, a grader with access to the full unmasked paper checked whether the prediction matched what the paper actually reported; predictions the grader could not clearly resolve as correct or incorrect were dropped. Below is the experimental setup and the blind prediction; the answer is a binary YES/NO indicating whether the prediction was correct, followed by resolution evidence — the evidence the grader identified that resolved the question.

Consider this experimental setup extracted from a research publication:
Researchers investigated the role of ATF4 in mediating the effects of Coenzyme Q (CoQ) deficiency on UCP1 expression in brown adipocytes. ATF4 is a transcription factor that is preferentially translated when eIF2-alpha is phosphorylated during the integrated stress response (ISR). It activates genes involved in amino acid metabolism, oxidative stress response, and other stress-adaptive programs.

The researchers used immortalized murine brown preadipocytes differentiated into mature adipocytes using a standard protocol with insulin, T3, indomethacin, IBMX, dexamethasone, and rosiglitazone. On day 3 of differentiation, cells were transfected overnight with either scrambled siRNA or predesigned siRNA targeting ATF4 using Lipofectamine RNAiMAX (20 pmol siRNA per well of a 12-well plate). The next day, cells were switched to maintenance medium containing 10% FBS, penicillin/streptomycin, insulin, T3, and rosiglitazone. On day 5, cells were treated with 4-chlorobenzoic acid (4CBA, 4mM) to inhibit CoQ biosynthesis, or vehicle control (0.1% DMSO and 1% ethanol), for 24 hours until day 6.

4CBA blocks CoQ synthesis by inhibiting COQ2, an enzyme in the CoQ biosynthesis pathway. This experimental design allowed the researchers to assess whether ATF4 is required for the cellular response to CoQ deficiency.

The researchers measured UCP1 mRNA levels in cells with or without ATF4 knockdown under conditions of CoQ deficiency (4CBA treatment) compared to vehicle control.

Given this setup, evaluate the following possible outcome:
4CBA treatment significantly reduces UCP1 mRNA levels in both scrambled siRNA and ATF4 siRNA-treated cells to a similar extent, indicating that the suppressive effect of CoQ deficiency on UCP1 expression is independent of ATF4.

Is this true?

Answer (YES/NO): NO